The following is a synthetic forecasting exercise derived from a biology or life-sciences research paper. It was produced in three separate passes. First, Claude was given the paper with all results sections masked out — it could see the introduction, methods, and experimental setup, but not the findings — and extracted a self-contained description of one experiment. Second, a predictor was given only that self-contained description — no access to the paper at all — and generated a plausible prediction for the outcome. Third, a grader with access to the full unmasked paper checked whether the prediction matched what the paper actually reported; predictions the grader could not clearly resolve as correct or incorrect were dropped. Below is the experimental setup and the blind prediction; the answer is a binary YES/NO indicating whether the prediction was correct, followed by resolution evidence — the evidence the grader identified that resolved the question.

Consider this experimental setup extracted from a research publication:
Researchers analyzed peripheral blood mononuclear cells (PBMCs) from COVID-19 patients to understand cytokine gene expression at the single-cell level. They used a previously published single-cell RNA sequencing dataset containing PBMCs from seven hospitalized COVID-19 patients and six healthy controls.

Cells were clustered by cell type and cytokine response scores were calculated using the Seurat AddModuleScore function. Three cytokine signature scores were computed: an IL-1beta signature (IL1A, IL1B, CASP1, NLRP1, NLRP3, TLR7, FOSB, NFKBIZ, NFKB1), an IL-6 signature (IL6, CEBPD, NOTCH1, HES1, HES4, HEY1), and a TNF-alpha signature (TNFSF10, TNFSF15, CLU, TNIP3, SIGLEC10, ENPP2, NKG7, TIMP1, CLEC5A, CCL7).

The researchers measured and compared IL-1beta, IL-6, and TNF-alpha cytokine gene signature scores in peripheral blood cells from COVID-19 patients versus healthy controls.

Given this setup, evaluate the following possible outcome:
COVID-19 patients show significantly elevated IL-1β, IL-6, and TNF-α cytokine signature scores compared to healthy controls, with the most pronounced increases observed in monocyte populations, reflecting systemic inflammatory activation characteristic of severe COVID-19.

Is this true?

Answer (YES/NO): NO